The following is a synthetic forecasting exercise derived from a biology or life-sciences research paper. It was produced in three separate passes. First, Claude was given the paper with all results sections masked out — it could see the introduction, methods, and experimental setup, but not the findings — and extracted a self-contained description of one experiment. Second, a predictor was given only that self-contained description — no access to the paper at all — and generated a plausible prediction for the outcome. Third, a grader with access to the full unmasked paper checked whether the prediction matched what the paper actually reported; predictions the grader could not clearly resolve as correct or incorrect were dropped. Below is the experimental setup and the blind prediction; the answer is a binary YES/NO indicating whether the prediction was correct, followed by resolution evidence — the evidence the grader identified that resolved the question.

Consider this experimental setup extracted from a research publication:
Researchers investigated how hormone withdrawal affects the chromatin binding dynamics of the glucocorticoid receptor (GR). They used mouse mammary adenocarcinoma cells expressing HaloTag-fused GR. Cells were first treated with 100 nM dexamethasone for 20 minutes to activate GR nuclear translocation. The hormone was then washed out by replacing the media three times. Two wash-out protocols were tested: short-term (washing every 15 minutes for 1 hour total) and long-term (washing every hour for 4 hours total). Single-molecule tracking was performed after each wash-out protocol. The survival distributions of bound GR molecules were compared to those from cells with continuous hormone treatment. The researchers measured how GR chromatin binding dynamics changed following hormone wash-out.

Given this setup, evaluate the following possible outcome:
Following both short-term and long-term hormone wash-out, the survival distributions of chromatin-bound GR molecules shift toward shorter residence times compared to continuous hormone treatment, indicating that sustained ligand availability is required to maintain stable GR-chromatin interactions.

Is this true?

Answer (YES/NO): YES